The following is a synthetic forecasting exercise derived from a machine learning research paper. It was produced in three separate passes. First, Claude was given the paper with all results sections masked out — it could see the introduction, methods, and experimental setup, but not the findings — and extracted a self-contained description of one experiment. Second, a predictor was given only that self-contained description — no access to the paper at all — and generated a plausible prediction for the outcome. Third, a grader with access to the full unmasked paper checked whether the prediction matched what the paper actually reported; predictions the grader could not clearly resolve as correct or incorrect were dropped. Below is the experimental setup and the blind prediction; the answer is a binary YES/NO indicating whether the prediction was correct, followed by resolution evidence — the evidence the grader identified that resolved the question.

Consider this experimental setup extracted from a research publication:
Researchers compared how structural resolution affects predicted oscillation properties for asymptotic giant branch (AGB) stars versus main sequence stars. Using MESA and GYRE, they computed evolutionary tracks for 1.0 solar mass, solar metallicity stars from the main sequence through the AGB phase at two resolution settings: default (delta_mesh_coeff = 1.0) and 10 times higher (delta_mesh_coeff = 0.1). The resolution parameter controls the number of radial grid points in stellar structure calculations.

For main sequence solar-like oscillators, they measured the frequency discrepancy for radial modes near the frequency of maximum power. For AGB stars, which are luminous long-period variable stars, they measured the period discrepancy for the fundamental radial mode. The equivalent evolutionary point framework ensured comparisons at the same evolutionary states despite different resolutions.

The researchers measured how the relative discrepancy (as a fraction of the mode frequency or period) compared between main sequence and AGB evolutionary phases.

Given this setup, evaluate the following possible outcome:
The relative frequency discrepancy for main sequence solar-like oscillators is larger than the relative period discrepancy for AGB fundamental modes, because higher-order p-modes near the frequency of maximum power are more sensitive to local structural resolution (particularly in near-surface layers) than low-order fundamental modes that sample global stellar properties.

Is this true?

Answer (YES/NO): NO